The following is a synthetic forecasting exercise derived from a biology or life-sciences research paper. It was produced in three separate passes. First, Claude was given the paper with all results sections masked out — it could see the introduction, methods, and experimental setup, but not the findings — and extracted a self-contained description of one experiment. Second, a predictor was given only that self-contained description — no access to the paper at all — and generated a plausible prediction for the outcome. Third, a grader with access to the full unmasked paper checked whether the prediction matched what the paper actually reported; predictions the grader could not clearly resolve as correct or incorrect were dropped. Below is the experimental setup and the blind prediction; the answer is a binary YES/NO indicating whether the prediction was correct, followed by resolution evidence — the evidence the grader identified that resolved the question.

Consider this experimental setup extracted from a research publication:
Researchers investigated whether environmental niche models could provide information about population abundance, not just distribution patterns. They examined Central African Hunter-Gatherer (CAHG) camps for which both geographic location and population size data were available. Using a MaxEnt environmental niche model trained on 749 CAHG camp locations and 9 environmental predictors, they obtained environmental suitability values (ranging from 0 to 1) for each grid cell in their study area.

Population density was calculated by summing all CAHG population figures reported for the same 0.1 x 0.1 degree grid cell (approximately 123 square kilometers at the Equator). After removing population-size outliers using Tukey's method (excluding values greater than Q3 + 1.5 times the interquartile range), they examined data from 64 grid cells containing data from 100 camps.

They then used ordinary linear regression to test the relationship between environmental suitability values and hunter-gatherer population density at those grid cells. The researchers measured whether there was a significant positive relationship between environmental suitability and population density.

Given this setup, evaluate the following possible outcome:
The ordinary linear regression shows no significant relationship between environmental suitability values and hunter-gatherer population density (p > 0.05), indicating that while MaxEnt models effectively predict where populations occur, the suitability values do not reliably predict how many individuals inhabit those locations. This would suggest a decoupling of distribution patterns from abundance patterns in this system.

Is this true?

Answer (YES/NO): NO